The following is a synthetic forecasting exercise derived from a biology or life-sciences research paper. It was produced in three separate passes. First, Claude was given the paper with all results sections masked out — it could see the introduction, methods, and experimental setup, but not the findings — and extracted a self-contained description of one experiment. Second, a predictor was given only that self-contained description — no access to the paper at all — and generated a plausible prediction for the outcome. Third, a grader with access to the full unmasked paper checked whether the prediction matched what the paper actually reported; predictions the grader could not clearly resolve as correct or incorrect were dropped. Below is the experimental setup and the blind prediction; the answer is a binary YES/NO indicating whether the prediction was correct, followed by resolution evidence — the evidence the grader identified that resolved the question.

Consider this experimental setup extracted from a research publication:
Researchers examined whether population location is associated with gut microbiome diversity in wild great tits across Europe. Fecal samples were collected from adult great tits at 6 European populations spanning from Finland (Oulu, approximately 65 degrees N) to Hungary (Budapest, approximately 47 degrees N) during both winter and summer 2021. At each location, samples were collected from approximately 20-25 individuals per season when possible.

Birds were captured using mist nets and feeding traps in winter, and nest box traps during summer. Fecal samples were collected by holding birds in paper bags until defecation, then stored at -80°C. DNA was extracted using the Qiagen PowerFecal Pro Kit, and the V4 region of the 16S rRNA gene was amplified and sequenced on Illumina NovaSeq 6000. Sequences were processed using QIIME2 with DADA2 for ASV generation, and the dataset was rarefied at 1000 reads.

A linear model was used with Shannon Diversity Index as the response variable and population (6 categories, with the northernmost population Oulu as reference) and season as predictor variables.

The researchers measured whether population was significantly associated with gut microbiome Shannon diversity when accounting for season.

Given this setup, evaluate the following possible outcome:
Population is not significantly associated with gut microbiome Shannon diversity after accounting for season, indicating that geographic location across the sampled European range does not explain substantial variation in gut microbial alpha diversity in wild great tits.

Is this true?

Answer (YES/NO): YES